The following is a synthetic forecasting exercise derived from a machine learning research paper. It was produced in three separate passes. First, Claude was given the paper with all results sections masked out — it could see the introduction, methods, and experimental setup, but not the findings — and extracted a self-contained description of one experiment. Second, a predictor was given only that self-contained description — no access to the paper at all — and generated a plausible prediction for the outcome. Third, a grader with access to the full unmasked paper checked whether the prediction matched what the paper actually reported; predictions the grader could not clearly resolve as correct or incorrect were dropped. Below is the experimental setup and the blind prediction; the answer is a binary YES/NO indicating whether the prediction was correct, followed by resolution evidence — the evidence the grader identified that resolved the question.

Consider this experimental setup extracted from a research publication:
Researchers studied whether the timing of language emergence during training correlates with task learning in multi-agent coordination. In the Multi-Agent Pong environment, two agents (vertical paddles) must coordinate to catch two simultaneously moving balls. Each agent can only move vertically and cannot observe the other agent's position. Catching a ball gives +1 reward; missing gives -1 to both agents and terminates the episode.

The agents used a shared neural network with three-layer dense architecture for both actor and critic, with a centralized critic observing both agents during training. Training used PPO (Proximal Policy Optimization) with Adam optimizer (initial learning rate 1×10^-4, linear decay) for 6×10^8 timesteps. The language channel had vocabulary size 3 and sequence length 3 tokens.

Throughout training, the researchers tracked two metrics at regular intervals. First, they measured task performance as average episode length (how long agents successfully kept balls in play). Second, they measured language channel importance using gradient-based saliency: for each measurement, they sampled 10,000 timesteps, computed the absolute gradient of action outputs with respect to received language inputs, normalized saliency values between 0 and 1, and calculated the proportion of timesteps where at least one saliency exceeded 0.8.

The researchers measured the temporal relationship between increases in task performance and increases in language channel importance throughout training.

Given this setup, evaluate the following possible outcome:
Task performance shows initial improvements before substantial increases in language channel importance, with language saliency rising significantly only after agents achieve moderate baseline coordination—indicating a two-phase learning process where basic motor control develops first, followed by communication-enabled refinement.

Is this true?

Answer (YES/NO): NO